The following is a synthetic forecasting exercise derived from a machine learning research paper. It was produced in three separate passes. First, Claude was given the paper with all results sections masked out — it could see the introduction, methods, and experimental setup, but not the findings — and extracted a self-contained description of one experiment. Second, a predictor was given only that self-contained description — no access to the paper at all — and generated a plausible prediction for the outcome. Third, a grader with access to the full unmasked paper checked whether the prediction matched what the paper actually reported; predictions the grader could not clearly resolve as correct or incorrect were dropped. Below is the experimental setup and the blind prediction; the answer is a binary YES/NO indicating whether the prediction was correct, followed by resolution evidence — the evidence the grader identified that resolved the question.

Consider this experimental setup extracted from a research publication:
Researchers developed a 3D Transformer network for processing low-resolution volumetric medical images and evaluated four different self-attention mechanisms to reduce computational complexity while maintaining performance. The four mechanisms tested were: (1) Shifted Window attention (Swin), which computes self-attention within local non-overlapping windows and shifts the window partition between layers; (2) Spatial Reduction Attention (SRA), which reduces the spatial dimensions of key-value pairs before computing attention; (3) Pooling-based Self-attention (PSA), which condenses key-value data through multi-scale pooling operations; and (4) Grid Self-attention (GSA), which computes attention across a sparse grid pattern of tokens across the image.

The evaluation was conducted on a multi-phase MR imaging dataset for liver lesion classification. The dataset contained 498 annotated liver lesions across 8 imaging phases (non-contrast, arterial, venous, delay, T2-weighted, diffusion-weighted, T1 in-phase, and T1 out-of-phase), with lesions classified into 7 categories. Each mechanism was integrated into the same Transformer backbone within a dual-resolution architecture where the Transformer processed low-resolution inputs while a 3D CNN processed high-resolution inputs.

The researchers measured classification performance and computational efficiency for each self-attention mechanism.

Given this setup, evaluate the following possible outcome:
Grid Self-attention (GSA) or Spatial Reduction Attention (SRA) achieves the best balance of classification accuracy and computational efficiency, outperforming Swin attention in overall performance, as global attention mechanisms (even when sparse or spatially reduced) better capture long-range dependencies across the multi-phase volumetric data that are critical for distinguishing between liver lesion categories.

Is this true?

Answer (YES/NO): YES